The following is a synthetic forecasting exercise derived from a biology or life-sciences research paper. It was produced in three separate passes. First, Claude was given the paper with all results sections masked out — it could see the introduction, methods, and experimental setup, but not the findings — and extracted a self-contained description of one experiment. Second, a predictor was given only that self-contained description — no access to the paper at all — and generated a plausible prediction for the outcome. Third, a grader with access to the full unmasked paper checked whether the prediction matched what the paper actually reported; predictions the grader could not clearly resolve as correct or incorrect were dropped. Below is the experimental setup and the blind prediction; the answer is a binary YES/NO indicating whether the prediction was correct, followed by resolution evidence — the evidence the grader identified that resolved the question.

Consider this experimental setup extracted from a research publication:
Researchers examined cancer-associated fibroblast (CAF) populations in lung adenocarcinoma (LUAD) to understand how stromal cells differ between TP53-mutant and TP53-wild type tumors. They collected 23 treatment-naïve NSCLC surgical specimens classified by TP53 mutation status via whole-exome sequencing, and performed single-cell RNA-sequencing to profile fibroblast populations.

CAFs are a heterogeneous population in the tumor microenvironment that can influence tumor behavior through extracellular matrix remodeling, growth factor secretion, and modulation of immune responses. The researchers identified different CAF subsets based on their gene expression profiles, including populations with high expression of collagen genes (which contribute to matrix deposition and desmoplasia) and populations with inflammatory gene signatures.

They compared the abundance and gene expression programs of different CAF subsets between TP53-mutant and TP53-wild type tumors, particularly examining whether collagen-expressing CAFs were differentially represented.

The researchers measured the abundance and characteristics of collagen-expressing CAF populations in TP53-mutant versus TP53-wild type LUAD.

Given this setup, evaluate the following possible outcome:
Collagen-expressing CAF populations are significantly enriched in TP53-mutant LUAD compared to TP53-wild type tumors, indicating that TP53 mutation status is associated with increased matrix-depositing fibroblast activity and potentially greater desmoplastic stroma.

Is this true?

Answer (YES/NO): NO